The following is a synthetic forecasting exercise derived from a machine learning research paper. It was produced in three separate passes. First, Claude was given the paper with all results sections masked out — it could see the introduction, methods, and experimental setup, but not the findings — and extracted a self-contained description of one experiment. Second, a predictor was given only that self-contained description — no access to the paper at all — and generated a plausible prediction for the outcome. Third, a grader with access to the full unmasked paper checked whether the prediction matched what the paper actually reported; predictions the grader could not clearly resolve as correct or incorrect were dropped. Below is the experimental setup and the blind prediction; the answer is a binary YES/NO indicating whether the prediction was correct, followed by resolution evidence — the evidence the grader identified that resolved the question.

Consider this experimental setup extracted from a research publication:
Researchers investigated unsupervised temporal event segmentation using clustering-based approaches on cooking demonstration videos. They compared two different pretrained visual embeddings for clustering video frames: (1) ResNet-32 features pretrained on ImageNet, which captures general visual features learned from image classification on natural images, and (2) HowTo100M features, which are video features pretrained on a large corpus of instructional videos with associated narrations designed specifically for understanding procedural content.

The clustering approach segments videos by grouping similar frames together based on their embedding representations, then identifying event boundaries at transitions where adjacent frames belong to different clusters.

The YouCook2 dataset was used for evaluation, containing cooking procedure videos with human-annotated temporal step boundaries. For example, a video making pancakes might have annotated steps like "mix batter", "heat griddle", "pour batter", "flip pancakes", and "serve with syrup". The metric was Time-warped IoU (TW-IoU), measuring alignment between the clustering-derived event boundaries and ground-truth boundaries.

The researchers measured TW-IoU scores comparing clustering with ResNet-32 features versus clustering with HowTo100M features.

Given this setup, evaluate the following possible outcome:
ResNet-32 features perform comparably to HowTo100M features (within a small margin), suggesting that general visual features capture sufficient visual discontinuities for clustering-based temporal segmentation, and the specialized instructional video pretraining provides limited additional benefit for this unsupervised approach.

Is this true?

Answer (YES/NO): YES